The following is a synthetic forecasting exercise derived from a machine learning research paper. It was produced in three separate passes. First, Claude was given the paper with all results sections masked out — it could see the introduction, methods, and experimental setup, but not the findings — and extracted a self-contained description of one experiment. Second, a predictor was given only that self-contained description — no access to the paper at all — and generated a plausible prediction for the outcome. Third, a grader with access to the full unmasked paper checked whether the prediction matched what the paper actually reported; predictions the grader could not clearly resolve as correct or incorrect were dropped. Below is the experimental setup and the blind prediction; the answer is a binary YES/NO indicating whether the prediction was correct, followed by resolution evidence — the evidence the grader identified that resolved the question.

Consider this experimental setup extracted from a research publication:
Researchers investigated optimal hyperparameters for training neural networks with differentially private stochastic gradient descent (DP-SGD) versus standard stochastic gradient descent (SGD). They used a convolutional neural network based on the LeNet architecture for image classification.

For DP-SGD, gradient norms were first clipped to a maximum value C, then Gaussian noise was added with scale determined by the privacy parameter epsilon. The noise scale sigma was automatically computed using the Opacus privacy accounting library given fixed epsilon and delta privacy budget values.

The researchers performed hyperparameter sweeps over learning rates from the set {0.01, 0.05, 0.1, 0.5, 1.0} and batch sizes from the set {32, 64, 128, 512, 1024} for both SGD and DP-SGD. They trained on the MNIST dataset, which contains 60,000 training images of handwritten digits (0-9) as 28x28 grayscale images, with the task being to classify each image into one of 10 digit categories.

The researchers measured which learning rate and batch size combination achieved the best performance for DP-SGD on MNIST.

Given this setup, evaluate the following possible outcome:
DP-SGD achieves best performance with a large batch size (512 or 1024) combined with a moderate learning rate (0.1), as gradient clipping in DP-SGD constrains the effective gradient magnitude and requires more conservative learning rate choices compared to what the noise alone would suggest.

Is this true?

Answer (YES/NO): NO